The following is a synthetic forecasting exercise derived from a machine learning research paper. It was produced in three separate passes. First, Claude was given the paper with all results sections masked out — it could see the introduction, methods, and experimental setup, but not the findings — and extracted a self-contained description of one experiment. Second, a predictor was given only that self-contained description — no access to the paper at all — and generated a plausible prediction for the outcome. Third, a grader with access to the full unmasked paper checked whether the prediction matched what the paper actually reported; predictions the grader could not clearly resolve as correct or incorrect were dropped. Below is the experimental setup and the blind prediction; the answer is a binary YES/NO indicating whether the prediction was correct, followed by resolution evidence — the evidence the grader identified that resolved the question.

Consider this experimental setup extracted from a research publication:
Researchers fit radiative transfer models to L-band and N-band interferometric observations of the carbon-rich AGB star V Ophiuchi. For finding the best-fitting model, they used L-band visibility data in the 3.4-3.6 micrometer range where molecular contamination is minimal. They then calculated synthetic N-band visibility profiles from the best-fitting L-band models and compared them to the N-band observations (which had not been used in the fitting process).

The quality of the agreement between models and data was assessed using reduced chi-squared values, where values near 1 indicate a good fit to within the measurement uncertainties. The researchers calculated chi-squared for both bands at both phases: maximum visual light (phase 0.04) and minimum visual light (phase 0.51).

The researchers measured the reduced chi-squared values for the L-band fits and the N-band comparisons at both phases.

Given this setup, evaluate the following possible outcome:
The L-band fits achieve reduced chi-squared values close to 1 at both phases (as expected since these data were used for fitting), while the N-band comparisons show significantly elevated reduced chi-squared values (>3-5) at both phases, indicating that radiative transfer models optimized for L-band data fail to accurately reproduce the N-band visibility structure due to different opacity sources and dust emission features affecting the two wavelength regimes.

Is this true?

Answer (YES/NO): NO